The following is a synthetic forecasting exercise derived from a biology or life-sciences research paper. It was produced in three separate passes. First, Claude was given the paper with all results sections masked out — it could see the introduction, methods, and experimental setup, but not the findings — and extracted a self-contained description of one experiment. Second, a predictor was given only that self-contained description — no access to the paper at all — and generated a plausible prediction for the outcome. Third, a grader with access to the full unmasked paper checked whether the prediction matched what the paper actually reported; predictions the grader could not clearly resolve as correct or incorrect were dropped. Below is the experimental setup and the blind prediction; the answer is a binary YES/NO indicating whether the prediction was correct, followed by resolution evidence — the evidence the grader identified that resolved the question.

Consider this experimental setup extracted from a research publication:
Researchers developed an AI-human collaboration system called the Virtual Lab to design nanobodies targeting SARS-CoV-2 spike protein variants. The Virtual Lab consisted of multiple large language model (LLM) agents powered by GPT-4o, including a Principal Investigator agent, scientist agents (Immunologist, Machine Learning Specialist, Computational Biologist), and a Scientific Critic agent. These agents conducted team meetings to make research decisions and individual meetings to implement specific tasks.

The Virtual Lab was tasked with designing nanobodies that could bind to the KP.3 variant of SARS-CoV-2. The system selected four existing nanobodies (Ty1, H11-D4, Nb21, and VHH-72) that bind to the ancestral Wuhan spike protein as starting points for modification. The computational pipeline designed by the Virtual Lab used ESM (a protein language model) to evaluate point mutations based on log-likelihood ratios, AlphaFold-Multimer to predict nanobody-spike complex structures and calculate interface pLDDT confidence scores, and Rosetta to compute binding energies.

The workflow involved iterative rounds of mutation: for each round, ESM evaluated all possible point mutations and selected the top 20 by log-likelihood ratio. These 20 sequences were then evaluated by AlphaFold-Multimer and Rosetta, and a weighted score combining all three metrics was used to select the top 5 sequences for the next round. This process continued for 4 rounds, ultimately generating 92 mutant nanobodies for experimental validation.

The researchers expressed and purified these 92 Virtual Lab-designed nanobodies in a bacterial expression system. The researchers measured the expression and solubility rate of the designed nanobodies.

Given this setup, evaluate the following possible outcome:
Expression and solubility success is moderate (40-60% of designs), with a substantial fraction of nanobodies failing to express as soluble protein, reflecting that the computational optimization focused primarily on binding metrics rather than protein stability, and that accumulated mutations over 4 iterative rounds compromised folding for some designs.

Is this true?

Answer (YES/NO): NO